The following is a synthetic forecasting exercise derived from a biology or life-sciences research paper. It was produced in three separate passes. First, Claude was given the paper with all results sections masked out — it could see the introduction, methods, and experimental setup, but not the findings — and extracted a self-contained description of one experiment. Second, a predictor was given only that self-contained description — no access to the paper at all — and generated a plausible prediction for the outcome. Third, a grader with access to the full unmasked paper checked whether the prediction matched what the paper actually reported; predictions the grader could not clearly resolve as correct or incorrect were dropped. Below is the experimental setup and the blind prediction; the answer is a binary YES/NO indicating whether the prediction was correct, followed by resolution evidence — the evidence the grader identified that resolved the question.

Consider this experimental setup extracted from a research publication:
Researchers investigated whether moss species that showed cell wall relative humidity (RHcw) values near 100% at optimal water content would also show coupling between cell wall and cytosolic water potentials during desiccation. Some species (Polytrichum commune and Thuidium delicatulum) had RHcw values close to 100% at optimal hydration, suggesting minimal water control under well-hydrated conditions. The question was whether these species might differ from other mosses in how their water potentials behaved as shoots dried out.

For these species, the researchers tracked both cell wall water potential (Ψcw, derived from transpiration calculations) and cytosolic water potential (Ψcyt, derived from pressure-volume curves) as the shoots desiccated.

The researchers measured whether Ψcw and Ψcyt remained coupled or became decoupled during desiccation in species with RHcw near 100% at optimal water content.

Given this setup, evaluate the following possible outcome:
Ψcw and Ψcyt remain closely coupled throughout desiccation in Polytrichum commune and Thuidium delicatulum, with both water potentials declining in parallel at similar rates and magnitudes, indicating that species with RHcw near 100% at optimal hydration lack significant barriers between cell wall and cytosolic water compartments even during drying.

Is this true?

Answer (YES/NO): NO